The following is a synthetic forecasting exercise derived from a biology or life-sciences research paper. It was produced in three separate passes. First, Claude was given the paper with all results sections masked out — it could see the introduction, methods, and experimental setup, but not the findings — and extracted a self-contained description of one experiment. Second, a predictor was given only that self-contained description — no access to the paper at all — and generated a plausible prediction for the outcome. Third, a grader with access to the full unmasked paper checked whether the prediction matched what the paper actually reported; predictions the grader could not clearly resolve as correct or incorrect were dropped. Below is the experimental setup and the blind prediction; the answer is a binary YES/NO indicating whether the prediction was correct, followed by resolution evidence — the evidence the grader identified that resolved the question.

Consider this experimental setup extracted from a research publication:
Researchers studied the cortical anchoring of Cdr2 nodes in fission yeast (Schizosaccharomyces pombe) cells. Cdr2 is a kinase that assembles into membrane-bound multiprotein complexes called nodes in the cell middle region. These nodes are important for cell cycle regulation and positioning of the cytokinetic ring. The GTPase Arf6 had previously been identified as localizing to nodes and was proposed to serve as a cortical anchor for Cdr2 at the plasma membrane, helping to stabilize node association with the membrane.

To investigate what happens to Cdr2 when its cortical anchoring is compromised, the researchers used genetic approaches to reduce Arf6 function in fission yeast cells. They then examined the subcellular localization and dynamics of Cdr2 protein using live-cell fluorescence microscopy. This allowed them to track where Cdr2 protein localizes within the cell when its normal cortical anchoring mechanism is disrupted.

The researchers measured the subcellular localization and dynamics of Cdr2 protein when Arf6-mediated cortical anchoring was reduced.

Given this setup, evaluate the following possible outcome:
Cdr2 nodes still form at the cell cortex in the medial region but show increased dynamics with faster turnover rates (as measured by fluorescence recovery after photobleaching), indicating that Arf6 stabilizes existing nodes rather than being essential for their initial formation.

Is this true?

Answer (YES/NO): NO